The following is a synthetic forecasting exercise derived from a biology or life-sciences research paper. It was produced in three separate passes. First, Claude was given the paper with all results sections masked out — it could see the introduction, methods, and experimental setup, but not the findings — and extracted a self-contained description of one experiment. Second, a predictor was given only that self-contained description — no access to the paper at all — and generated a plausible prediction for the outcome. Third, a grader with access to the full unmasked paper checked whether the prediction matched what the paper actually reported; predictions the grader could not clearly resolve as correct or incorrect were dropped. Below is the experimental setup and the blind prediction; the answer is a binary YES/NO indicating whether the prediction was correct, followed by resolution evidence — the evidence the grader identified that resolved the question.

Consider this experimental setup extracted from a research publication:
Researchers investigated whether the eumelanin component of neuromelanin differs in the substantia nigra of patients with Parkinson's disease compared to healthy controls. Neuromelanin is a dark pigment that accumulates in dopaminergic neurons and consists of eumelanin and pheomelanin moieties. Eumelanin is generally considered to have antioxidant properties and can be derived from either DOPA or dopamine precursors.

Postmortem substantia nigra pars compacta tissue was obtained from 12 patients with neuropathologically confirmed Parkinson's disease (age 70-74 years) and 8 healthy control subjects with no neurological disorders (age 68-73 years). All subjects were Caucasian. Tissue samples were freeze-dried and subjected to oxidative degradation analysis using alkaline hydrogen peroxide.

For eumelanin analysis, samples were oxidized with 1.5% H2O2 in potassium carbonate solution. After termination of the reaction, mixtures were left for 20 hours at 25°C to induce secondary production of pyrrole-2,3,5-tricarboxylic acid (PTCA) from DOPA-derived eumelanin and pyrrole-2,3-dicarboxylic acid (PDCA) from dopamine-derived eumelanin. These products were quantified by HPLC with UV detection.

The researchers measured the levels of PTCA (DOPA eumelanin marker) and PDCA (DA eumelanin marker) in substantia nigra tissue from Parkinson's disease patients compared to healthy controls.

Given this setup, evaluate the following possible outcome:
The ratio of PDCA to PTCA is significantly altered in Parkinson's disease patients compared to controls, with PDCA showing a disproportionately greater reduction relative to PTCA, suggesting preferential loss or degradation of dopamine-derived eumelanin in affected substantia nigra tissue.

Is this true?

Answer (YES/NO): NO